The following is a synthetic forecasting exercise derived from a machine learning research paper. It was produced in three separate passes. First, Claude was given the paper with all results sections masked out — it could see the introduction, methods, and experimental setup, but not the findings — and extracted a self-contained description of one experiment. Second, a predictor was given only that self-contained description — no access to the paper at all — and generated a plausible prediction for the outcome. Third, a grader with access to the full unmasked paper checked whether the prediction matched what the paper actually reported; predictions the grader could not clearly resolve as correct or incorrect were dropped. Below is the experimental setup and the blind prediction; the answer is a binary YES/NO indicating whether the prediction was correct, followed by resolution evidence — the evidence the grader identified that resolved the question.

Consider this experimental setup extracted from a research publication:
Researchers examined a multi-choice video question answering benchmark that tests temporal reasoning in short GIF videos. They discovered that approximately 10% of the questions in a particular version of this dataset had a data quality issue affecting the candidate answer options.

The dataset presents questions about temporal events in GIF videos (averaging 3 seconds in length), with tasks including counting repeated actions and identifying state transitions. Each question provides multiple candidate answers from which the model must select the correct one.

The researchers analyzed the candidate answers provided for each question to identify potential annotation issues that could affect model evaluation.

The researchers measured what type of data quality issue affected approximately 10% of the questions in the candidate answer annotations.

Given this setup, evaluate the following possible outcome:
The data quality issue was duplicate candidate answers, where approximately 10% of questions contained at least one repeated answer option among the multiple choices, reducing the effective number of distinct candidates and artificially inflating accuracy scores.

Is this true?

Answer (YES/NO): YES